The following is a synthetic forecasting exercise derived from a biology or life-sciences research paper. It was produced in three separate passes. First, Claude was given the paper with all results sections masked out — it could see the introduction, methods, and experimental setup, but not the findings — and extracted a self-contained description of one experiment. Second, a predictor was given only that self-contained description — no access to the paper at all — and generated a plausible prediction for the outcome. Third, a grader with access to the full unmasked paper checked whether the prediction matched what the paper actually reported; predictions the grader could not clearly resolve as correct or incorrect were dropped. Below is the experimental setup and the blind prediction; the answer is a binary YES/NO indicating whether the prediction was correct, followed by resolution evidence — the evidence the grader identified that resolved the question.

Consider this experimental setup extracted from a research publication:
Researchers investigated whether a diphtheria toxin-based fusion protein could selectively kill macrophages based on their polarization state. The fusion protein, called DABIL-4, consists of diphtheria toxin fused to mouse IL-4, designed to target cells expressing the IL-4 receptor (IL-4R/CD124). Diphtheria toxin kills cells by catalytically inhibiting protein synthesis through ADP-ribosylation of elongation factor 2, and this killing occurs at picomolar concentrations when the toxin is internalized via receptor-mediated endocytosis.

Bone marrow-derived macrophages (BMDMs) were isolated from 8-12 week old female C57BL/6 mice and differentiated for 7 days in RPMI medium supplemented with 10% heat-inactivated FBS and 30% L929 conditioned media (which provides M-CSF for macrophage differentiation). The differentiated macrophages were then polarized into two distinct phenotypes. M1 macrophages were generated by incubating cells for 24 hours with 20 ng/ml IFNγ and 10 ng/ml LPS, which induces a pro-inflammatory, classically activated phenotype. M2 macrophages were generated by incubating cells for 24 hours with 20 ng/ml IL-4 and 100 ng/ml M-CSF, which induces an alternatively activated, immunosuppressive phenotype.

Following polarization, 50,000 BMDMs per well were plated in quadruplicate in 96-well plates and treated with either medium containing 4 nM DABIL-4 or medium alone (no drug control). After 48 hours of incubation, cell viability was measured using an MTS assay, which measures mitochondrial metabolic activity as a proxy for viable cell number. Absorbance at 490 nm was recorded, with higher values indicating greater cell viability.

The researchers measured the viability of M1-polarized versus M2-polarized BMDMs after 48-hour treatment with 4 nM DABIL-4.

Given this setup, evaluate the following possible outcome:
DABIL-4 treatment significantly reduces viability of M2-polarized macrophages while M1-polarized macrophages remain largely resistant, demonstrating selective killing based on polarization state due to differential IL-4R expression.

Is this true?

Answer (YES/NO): YES